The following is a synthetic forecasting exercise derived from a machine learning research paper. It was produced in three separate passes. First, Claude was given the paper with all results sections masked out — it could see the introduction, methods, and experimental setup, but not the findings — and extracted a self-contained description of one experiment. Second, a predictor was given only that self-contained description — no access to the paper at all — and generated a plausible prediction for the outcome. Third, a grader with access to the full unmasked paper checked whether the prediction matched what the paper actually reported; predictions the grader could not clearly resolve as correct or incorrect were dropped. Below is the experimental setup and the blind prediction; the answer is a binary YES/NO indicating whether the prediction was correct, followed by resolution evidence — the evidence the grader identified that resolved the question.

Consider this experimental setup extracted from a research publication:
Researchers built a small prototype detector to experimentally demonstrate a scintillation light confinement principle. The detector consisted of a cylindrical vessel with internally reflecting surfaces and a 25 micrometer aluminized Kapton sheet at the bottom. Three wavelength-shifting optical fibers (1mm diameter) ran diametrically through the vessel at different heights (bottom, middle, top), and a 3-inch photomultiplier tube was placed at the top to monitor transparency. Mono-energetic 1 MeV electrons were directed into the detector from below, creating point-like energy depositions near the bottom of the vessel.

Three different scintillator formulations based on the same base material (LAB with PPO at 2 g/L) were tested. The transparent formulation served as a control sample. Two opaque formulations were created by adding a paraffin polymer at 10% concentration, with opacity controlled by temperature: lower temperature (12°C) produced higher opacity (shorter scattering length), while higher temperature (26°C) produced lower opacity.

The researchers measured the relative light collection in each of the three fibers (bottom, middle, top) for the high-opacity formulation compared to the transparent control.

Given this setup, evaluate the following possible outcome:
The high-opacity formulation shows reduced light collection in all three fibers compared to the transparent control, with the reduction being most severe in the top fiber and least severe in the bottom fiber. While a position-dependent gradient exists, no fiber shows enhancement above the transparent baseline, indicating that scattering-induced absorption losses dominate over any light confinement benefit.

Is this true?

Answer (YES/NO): NO